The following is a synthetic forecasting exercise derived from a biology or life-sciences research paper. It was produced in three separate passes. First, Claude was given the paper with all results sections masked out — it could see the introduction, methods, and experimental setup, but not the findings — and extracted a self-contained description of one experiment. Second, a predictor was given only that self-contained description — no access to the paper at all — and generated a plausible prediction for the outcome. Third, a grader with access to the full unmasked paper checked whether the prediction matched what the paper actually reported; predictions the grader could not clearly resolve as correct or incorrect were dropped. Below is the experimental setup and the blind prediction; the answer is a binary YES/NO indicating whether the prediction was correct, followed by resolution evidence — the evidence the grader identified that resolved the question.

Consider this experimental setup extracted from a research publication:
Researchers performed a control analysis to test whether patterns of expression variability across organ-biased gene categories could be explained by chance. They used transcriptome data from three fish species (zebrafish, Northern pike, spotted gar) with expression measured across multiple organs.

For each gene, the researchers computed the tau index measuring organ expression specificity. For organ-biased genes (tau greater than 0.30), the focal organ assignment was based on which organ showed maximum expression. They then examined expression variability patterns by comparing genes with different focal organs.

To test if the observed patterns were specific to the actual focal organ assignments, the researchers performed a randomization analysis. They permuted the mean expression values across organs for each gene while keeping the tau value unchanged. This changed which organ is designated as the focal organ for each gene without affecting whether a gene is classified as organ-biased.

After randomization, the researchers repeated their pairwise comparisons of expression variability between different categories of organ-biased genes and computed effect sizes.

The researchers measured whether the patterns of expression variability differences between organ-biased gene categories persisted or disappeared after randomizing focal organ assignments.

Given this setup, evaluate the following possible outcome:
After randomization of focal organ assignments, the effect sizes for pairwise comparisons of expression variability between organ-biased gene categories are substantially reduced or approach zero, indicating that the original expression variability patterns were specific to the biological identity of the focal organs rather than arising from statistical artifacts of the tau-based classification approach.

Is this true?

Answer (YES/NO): YES